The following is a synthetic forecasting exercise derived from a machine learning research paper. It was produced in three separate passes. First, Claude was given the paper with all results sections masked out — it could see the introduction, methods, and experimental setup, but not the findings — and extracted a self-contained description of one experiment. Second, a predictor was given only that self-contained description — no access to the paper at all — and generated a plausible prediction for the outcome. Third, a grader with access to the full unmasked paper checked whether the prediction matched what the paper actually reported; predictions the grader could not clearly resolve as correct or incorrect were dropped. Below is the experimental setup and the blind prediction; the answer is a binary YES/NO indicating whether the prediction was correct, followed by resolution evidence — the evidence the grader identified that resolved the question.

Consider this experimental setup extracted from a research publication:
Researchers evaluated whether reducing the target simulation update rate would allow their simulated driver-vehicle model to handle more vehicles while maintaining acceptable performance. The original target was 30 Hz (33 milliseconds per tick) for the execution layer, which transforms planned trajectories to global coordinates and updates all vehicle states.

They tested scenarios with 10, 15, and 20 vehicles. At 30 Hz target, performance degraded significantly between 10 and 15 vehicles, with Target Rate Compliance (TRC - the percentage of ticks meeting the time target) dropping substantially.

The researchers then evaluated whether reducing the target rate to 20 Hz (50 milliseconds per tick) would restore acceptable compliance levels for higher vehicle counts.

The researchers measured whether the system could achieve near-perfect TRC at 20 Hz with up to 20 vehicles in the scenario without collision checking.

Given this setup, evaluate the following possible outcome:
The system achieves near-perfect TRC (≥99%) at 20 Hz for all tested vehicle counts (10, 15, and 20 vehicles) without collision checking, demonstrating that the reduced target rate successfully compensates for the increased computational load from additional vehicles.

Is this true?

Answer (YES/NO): YES